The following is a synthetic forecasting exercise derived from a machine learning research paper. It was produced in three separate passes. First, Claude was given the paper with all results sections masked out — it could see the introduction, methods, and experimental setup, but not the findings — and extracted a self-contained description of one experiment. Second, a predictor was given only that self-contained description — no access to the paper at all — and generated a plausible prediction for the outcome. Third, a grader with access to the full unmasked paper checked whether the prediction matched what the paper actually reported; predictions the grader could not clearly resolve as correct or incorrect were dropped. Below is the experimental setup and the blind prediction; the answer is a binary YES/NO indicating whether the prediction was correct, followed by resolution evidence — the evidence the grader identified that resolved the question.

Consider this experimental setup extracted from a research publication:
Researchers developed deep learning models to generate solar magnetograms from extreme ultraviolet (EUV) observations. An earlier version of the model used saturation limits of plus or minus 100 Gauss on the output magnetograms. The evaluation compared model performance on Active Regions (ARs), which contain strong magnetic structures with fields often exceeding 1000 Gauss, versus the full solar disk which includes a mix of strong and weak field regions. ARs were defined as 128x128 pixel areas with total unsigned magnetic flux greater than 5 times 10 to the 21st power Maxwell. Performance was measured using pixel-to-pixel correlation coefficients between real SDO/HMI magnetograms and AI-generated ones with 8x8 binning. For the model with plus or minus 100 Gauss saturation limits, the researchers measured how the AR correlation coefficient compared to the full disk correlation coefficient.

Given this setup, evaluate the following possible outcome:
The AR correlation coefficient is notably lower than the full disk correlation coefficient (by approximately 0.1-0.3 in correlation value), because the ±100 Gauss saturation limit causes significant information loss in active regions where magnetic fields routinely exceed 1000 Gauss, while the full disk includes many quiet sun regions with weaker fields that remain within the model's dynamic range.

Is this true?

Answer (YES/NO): YES